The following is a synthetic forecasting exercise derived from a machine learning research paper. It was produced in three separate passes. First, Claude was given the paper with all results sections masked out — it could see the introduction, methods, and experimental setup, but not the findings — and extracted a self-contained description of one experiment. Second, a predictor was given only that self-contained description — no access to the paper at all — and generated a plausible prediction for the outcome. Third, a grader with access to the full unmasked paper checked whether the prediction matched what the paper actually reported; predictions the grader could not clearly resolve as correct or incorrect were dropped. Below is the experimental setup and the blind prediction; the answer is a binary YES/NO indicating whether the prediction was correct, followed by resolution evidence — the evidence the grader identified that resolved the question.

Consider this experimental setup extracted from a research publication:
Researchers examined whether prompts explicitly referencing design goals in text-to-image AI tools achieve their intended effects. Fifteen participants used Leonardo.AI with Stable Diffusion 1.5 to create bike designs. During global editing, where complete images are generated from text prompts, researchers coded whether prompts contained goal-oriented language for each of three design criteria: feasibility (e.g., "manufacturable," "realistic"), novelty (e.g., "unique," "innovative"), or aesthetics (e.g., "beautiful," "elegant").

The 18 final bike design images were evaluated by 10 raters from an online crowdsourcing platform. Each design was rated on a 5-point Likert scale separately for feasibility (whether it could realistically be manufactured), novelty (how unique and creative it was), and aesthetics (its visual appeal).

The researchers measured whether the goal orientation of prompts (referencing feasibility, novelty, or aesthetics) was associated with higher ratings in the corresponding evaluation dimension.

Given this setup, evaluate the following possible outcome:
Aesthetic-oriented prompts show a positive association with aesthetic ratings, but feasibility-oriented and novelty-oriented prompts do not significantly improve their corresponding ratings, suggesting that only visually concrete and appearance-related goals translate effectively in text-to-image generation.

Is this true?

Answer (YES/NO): NO